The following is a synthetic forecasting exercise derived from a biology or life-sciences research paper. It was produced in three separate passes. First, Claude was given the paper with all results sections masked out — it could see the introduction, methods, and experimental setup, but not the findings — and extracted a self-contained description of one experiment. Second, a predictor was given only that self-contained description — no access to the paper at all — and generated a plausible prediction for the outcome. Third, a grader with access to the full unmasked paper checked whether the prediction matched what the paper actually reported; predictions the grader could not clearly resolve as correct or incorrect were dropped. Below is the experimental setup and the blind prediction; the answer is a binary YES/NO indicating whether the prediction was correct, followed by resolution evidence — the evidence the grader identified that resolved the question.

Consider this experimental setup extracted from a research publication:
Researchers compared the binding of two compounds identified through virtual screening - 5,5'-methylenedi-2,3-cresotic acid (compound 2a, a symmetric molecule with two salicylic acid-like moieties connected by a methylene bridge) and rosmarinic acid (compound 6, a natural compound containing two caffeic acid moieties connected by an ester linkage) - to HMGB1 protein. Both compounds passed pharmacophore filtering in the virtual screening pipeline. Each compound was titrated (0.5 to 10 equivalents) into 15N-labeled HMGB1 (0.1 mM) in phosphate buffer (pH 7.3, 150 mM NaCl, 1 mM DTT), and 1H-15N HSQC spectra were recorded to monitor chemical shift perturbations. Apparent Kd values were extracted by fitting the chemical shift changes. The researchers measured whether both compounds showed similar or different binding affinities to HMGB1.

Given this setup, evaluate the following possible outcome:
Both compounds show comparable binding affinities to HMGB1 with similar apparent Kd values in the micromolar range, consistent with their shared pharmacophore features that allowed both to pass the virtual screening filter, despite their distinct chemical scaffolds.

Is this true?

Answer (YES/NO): NO